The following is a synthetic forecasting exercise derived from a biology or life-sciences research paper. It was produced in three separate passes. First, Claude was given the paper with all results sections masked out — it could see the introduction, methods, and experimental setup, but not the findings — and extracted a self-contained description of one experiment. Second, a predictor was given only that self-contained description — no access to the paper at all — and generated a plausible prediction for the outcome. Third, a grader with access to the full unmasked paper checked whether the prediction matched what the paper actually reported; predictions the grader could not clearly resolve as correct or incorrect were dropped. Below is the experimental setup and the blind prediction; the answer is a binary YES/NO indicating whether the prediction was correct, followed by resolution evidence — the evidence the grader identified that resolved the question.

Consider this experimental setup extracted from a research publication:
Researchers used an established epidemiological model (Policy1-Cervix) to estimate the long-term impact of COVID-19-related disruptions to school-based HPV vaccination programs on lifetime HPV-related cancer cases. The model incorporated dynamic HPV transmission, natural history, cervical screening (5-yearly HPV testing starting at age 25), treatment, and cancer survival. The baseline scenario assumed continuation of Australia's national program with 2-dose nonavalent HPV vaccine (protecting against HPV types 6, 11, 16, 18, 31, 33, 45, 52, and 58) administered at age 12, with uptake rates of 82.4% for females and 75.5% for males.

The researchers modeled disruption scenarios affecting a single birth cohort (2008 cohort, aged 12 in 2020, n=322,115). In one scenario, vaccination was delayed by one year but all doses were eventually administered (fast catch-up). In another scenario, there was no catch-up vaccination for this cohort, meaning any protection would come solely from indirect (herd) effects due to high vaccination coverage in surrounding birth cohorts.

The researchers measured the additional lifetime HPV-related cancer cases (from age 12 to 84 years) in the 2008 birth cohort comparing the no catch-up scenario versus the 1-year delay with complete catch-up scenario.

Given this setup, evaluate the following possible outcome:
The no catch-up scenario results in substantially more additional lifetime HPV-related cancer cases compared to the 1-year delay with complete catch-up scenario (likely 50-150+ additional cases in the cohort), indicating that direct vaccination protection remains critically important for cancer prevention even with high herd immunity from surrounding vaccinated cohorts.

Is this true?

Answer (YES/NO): YES